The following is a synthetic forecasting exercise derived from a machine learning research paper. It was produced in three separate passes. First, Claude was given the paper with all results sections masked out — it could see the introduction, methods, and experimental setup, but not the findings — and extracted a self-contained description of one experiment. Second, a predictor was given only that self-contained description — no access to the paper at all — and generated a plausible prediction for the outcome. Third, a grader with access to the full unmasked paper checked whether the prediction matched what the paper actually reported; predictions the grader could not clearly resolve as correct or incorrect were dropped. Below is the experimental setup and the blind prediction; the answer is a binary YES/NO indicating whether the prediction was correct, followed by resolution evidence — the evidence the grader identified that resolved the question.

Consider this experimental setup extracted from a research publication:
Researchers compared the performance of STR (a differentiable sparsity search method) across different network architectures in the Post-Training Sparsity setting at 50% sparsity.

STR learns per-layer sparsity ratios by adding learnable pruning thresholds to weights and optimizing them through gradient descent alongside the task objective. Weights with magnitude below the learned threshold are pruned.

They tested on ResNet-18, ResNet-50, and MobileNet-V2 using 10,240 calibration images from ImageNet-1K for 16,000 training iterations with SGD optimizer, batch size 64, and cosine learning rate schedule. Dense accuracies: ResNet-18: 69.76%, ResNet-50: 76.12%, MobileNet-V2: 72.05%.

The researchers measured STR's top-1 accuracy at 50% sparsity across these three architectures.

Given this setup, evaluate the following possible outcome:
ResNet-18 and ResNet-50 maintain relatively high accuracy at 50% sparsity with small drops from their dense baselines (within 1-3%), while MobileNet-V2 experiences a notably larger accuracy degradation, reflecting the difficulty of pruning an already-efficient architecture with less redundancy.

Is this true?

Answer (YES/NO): NO